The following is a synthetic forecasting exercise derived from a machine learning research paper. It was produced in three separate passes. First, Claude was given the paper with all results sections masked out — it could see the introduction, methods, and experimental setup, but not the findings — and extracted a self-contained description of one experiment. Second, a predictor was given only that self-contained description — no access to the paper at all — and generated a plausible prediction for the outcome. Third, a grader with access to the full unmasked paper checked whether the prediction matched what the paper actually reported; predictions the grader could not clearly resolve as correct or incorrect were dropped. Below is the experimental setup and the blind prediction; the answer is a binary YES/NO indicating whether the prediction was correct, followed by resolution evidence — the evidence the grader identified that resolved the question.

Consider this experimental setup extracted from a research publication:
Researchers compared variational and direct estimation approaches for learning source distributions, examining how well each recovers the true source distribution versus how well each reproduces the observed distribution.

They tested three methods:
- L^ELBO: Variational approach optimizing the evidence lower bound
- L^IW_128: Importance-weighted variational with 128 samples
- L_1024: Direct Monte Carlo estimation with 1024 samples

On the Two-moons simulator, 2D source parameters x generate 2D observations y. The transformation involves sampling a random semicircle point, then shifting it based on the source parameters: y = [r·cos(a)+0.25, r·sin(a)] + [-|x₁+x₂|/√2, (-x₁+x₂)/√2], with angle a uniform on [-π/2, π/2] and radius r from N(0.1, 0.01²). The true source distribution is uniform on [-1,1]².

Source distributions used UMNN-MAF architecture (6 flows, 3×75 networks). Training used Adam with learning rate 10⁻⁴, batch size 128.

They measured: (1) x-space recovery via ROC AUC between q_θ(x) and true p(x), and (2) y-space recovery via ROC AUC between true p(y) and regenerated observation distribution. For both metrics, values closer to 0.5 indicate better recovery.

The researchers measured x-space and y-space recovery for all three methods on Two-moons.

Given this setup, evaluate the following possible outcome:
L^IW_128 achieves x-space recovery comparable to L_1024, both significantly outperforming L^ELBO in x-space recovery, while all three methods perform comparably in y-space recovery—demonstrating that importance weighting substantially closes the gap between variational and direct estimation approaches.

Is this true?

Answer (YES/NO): NO